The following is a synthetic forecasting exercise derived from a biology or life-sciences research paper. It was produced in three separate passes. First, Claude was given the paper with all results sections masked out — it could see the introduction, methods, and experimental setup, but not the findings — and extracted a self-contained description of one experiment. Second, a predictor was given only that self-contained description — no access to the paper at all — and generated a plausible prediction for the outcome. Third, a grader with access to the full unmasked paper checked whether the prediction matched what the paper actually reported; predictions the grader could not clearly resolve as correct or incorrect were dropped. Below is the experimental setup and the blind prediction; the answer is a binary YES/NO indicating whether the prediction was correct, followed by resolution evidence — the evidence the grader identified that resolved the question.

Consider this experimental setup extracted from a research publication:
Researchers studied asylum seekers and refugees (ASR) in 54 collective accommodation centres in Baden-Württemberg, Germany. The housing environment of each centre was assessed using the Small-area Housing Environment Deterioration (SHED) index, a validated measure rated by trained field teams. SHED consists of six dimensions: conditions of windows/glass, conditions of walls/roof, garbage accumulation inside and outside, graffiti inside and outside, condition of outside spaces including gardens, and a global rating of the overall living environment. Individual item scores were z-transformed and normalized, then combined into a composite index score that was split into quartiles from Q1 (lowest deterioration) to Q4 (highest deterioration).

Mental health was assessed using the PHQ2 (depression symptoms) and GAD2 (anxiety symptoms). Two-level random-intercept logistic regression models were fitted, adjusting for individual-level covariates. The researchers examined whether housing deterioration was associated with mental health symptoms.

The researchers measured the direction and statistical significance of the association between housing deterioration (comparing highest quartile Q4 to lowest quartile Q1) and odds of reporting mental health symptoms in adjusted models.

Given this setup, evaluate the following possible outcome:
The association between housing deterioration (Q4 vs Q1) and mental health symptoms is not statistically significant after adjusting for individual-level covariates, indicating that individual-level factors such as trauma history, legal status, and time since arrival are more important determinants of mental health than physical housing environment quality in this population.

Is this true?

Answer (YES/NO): YES